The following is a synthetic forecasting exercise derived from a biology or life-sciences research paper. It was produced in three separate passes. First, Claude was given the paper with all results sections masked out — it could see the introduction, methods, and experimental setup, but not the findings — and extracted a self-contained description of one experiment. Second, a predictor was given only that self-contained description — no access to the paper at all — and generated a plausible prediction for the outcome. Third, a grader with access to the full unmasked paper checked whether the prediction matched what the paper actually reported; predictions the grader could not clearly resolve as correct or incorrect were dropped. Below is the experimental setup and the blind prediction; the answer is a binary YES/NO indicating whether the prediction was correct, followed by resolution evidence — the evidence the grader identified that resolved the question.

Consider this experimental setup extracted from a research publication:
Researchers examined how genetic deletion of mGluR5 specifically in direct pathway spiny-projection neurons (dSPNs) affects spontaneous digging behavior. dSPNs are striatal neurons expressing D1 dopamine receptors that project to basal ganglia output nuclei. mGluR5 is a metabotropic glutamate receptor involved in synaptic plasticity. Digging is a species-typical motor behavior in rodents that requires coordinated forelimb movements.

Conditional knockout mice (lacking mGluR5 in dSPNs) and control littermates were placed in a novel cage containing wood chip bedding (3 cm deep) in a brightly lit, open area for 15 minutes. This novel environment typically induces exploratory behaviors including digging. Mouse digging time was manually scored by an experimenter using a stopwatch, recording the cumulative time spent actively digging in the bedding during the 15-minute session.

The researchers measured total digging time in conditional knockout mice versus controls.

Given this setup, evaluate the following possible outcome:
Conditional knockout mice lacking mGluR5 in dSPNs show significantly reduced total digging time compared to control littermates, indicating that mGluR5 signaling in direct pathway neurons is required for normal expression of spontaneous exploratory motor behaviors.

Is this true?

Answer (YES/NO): YES